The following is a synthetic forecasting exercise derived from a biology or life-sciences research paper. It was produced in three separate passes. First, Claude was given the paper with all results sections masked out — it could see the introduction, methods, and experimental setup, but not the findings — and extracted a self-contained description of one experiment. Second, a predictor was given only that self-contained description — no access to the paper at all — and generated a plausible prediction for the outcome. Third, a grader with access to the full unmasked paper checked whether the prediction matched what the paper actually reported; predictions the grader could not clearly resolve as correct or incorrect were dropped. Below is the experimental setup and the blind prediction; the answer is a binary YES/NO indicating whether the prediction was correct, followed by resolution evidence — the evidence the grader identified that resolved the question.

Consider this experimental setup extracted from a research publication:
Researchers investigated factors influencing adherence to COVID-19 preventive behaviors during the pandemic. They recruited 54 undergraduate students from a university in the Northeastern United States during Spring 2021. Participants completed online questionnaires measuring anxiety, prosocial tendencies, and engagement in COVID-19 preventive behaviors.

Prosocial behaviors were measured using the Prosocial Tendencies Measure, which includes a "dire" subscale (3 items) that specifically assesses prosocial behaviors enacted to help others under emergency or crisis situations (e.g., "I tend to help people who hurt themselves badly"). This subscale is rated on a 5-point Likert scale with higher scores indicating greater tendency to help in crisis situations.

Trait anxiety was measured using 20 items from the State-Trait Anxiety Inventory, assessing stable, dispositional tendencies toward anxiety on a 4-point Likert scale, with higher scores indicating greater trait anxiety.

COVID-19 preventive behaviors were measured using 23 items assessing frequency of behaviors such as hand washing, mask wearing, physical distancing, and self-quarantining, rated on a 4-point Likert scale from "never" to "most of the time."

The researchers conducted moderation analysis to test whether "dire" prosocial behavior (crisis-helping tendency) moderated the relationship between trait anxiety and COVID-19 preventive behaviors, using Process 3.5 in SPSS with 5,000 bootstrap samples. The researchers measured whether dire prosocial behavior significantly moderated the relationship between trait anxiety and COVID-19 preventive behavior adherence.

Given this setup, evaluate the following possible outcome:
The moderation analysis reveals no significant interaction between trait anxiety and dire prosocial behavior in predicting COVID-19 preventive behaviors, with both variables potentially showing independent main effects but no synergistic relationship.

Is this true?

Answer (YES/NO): YES